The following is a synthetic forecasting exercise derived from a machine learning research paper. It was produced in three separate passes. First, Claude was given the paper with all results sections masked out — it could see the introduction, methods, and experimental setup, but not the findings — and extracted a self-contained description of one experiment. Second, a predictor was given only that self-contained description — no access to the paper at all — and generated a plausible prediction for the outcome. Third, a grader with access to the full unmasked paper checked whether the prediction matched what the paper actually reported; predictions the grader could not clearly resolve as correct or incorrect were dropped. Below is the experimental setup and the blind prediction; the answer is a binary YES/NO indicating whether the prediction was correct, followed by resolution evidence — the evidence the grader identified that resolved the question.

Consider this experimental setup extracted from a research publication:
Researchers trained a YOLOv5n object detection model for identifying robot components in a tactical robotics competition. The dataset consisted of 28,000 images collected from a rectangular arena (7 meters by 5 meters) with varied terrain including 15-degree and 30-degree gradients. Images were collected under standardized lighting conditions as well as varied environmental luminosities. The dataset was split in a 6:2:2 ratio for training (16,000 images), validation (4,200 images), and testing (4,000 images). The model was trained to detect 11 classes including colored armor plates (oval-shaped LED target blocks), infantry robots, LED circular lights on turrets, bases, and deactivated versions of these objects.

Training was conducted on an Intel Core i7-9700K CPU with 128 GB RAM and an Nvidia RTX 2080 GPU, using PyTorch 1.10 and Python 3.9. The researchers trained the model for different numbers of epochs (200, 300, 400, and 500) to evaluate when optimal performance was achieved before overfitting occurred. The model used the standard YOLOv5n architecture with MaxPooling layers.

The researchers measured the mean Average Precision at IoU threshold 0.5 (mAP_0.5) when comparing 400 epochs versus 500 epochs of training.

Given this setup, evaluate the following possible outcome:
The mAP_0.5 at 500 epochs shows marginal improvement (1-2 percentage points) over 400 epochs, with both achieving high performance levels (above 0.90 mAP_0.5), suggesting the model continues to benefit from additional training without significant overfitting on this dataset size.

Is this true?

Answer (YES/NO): NO